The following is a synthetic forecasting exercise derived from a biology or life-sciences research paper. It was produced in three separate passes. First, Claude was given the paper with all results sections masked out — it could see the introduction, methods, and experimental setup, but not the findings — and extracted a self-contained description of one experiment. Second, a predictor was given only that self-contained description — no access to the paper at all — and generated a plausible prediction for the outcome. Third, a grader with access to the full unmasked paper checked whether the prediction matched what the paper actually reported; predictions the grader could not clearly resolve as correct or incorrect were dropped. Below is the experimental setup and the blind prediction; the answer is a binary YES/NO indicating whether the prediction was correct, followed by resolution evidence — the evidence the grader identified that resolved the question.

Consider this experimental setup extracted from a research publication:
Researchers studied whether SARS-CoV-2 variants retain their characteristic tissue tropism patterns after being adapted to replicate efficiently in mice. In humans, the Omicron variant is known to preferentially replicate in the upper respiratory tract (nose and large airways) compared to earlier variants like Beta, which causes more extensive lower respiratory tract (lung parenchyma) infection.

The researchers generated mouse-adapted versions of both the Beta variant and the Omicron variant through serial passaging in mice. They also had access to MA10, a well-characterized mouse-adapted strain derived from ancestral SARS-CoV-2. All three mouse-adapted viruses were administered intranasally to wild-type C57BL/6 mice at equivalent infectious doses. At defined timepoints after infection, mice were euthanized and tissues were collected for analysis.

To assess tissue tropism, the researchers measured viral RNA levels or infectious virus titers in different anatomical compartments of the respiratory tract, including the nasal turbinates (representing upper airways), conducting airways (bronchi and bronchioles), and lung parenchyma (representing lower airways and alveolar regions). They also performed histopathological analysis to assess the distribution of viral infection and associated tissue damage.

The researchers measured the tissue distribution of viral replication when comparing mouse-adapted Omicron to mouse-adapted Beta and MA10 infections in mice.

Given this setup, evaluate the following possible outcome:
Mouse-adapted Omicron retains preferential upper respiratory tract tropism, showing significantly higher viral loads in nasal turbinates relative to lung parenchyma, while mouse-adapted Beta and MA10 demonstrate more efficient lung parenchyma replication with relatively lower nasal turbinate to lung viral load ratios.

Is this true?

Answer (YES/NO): YES